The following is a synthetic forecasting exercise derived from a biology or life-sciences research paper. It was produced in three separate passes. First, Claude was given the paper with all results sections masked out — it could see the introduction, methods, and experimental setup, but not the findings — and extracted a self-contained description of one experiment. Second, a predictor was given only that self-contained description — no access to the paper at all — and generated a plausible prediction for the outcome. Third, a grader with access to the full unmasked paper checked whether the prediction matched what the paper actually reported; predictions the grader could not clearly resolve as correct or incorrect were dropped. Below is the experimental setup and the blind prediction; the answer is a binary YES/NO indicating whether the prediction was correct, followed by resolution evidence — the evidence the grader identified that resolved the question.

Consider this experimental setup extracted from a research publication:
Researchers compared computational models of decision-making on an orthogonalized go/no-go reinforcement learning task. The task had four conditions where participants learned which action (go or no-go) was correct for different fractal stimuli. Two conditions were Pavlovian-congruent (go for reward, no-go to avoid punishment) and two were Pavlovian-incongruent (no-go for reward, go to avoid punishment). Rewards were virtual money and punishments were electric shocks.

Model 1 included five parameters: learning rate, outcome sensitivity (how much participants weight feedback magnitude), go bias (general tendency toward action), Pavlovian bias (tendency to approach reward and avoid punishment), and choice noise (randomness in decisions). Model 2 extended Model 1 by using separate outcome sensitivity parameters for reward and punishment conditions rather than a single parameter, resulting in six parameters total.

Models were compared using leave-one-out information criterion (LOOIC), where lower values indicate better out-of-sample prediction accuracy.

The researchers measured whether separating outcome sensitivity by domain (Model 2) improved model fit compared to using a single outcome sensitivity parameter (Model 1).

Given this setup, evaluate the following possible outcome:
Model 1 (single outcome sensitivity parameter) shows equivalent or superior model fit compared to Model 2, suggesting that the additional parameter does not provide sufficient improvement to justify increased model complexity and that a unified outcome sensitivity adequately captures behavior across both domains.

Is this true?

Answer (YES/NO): NO